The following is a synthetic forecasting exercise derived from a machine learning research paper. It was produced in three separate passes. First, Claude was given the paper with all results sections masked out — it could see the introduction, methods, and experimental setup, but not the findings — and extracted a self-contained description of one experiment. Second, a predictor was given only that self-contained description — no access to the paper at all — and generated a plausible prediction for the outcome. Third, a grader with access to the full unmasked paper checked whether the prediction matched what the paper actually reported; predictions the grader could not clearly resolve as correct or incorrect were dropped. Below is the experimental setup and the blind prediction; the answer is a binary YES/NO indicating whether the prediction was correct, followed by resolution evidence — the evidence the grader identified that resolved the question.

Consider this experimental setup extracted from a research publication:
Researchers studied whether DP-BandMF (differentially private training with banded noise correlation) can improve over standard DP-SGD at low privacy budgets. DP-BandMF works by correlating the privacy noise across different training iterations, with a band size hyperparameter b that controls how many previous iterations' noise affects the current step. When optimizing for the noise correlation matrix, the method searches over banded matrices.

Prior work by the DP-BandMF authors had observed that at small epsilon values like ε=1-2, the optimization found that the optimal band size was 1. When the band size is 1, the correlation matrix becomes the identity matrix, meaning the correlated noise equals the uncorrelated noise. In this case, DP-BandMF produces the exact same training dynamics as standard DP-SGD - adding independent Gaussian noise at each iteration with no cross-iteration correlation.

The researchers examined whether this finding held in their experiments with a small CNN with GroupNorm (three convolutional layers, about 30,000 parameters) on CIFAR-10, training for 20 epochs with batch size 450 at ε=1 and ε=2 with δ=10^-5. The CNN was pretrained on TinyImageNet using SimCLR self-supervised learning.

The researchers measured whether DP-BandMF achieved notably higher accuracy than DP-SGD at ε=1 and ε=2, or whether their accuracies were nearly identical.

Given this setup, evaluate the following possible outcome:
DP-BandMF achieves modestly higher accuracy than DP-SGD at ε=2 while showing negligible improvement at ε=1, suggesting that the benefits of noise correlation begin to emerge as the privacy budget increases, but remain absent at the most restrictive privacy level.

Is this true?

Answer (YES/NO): NO